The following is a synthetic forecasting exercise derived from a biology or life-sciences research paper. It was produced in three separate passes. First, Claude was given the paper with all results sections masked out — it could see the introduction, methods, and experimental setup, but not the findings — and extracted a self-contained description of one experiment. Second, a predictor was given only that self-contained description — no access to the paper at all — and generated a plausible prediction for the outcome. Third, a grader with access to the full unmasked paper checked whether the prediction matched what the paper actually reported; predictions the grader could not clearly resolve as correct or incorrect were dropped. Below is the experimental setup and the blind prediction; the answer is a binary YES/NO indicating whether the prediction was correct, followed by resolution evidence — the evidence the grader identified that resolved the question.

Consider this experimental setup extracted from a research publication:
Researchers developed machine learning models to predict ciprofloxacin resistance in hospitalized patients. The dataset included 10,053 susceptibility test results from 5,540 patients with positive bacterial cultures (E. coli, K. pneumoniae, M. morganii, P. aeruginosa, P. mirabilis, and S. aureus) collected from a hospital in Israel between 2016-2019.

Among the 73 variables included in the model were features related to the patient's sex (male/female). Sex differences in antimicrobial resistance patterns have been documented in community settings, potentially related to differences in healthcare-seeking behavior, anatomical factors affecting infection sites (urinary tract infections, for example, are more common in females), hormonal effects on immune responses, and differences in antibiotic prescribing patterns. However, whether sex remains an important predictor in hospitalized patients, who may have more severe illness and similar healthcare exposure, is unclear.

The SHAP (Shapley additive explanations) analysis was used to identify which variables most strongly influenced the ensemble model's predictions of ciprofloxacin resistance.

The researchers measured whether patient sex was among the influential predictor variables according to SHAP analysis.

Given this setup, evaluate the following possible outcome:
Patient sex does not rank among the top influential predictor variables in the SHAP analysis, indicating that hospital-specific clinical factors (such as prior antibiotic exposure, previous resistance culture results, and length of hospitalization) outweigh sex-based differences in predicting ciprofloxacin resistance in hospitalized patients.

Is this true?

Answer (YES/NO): NO